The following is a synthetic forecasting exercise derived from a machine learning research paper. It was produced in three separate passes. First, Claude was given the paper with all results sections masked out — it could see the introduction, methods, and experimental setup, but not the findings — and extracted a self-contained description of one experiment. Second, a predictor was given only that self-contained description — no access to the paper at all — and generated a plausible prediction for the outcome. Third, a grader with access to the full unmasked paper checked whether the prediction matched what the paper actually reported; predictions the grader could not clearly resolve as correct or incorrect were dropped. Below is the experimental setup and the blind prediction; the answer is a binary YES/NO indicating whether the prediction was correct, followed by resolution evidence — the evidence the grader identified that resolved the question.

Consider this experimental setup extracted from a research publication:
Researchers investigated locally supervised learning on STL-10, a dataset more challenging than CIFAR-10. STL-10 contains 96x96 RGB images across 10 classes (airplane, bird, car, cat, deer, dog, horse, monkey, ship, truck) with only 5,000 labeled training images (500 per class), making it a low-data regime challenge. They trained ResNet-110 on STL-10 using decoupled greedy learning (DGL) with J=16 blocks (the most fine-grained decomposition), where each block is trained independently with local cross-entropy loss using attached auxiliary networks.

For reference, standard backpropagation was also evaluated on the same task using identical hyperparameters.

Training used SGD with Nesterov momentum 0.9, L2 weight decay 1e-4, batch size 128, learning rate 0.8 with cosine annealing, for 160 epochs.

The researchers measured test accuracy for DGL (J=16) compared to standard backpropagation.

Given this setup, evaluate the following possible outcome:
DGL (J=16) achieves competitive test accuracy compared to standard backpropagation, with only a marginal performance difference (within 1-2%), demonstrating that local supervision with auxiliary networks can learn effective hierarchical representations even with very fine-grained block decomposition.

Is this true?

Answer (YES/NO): NO